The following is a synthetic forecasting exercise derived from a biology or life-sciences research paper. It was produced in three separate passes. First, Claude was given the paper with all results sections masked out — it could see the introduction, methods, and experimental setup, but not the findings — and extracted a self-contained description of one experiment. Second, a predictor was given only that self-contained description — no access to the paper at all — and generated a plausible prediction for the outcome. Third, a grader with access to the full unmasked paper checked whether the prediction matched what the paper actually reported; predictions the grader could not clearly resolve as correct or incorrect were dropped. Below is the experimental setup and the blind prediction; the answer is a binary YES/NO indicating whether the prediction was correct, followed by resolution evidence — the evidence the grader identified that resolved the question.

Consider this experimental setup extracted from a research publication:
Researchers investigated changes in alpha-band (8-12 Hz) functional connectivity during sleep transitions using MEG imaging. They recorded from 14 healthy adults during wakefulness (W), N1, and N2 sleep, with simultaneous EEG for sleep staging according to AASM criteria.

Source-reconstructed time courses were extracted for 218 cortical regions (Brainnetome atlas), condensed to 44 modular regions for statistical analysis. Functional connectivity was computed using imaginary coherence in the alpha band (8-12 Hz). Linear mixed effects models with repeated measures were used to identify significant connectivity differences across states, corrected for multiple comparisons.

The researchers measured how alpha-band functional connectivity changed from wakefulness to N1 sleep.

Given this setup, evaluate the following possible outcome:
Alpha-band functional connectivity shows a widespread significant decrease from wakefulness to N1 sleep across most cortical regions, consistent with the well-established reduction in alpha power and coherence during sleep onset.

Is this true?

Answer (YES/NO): NO